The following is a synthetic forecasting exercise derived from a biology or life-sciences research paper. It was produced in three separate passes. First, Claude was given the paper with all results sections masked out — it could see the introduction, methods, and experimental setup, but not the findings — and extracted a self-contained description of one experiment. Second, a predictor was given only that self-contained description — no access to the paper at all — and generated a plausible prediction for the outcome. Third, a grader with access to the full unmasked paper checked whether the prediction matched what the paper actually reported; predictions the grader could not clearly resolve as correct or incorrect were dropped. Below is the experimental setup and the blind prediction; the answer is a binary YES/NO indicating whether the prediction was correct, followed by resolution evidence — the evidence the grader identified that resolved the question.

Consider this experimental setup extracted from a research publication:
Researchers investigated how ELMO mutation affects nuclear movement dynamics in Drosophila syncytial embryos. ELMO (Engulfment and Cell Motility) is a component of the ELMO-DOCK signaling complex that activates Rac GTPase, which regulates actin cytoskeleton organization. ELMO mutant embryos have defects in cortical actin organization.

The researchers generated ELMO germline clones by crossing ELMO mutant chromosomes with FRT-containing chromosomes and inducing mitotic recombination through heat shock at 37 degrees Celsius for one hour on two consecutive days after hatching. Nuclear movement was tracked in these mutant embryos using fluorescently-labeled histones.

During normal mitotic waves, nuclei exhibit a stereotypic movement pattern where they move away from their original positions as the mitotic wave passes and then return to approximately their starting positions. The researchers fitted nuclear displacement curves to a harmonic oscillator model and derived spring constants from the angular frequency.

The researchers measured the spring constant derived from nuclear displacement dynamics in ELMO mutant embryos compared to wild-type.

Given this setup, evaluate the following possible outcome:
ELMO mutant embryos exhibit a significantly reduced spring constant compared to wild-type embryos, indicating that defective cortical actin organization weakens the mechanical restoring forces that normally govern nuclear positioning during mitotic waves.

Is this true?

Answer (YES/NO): YES